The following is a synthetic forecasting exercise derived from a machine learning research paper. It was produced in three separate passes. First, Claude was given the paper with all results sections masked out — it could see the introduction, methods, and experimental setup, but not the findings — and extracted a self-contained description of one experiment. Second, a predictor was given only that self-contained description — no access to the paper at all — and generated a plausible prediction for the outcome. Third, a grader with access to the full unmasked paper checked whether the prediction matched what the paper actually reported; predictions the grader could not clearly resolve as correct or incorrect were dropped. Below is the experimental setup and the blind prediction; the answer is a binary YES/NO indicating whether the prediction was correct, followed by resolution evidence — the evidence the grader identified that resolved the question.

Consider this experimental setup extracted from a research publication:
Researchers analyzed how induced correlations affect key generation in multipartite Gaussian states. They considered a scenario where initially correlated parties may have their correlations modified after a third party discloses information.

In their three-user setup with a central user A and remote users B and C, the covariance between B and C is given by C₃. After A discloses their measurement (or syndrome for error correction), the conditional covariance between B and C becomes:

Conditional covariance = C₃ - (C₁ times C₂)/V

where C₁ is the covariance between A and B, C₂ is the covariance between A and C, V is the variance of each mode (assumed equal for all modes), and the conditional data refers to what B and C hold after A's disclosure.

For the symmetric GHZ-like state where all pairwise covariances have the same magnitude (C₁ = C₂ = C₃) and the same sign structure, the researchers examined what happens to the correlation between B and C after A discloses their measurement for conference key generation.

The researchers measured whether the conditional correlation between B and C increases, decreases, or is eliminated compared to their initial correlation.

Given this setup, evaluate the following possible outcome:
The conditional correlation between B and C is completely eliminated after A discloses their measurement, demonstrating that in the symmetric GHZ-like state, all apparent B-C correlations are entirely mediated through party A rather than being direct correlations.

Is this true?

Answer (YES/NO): NO